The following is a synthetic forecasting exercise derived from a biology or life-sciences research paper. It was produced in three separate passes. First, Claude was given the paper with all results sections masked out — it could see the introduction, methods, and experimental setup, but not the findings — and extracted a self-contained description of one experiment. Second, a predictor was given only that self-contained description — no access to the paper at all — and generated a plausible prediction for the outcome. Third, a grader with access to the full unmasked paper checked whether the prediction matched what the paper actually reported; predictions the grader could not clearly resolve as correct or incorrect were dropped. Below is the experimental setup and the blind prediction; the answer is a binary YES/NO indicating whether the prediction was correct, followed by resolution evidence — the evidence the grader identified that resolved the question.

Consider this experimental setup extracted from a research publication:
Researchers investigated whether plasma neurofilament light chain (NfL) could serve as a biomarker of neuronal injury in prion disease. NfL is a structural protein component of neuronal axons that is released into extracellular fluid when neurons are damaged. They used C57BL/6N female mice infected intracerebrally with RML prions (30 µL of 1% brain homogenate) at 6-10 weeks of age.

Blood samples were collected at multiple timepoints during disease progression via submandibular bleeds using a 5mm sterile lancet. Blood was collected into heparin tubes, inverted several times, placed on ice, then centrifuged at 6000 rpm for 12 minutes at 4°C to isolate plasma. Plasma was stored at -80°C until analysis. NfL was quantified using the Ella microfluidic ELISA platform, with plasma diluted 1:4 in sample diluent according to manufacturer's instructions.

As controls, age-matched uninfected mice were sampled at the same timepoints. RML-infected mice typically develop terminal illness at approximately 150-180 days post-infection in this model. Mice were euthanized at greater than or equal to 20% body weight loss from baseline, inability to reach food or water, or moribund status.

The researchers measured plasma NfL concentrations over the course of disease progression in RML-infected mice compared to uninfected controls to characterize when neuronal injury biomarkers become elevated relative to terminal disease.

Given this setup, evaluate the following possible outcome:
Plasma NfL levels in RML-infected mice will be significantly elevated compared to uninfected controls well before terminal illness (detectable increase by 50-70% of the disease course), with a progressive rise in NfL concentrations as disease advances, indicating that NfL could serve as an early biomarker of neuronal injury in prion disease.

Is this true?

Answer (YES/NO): YES